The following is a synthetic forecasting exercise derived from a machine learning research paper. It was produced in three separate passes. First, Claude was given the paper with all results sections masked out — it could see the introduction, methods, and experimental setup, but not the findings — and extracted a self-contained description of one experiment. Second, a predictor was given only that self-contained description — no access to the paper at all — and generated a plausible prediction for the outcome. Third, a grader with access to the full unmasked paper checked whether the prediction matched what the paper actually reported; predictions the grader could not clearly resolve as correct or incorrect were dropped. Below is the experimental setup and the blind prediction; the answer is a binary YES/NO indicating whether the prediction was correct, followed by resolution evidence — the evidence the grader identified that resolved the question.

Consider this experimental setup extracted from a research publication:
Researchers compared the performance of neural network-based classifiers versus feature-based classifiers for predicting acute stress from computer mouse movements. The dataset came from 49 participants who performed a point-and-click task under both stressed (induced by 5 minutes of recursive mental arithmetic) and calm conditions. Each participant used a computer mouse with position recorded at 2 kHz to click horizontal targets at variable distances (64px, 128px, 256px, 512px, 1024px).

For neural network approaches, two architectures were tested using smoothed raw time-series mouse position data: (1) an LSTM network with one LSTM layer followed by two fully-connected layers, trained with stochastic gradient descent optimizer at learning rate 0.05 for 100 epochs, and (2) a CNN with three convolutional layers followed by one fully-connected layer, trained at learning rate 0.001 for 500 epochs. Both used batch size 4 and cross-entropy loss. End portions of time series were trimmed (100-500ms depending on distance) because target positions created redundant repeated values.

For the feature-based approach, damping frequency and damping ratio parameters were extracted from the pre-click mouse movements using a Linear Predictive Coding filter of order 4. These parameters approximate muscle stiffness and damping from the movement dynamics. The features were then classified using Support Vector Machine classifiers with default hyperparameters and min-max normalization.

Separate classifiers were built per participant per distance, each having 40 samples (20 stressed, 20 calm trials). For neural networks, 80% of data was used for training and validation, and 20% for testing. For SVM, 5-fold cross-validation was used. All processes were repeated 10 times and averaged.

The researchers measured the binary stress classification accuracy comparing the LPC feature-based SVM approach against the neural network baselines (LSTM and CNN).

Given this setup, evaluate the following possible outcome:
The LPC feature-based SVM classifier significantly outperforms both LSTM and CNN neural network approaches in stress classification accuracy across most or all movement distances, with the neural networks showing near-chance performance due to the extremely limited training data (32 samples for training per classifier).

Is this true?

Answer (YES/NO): NO